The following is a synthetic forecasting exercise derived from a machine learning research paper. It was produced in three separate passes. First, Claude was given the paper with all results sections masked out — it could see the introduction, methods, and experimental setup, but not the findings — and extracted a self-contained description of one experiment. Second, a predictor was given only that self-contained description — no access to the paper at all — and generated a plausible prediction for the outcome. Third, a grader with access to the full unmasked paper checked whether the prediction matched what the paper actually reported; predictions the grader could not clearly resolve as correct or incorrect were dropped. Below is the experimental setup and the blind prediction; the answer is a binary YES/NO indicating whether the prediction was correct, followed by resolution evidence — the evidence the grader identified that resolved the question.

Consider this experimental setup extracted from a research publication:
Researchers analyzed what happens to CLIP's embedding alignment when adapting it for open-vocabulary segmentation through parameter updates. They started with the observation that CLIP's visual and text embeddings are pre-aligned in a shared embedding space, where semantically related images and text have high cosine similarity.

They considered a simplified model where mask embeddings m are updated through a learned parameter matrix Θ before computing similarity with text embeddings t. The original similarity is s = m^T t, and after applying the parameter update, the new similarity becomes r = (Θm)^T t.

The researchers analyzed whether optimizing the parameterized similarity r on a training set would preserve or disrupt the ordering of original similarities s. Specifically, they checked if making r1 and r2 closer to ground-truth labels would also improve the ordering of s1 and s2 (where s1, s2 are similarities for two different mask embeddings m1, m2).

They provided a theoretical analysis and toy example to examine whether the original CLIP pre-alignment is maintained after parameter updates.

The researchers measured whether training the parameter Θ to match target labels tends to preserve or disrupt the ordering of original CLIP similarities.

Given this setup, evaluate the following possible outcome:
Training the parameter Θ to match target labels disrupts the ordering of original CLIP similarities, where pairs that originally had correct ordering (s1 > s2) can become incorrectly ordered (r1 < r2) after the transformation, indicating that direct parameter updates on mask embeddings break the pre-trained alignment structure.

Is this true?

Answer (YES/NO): NO